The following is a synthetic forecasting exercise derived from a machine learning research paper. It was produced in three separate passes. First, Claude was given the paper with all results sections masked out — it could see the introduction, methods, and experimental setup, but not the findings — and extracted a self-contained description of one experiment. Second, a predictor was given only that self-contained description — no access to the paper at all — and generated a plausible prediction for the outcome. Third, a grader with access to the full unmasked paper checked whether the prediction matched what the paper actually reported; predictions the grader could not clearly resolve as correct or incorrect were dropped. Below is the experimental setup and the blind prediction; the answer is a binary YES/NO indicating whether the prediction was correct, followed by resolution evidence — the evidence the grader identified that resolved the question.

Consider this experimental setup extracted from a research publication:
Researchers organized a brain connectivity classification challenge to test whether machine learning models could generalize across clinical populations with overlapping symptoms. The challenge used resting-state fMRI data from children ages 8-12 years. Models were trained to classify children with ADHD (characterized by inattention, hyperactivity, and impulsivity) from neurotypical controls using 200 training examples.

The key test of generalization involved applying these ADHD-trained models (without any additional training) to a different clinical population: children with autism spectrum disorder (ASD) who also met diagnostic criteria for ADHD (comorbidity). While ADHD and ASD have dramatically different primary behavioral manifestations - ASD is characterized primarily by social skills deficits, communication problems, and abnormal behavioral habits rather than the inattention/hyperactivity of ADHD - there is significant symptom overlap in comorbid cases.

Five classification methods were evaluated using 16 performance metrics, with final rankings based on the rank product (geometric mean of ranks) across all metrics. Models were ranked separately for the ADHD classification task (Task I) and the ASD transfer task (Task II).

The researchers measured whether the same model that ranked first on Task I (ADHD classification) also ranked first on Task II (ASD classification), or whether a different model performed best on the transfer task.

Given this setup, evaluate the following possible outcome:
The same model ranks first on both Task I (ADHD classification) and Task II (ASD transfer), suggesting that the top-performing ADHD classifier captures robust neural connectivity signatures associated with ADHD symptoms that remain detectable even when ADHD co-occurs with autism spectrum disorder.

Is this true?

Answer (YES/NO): YES